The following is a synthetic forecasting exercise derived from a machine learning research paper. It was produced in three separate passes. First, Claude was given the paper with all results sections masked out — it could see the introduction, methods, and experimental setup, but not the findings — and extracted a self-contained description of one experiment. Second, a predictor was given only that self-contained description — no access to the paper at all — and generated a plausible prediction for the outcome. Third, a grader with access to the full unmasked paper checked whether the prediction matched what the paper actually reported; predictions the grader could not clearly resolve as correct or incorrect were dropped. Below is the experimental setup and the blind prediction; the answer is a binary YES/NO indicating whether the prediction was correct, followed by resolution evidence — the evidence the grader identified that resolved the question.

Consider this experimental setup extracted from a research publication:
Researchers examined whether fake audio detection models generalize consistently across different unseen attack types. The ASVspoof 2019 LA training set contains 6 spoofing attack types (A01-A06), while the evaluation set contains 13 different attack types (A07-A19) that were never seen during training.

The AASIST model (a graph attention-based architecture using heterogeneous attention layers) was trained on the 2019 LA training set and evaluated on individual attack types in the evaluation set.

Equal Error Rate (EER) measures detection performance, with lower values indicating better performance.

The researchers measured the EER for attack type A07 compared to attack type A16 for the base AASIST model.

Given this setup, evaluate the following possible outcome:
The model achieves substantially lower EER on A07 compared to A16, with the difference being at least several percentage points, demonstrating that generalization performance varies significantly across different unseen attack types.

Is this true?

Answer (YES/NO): NO